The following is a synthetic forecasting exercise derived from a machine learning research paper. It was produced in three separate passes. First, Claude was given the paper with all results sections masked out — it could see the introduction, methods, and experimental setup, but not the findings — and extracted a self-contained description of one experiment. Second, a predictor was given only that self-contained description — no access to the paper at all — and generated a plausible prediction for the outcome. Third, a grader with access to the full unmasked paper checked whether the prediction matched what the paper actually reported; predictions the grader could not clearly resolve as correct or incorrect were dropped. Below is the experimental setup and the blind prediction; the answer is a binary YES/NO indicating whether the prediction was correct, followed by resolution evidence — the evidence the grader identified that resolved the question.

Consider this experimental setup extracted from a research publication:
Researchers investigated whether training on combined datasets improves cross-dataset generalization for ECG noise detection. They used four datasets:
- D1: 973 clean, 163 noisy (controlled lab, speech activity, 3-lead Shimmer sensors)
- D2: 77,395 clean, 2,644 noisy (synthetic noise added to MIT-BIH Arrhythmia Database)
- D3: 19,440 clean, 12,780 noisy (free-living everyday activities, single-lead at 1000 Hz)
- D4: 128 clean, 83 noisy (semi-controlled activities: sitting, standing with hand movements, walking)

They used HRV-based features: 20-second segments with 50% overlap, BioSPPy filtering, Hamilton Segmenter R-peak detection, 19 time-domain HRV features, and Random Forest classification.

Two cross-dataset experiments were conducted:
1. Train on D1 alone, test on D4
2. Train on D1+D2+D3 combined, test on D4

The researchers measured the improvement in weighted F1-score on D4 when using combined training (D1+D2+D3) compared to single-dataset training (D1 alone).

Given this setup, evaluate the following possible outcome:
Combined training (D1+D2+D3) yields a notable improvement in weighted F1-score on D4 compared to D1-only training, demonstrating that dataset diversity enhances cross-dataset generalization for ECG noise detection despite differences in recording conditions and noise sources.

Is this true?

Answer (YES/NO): NO